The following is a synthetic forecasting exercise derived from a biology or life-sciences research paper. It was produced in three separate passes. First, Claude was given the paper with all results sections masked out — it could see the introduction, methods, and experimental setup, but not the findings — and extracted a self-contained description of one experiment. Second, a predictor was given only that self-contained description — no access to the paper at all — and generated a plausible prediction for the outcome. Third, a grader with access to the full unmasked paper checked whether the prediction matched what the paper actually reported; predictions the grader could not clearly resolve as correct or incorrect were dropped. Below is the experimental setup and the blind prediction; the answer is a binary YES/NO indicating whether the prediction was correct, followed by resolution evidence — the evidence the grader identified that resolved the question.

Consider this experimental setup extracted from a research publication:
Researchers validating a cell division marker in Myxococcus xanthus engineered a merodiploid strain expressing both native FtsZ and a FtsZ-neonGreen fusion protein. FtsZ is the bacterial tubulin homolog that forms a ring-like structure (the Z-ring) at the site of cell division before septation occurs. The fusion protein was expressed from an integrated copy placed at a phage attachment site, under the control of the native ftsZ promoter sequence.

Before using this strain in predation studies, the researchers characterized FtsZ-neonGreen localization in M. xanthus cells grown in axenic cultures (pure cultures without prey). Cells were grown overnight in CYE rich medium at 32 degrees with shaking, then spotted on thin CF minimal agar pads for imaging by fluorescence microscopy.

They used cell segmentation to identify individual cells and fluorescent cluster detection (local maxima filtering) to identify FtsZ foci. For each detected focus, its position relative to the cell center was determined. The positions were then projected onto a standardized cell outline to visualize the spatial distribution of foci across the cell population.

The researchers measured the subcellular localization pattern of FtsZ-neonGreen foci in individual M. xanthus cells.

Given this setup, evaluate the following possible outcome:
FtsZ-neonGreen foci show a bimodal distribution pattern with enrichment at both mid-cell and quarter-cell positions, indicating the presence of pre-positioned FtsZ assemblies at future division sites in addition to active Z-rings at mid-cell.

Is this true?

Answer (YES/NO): NO